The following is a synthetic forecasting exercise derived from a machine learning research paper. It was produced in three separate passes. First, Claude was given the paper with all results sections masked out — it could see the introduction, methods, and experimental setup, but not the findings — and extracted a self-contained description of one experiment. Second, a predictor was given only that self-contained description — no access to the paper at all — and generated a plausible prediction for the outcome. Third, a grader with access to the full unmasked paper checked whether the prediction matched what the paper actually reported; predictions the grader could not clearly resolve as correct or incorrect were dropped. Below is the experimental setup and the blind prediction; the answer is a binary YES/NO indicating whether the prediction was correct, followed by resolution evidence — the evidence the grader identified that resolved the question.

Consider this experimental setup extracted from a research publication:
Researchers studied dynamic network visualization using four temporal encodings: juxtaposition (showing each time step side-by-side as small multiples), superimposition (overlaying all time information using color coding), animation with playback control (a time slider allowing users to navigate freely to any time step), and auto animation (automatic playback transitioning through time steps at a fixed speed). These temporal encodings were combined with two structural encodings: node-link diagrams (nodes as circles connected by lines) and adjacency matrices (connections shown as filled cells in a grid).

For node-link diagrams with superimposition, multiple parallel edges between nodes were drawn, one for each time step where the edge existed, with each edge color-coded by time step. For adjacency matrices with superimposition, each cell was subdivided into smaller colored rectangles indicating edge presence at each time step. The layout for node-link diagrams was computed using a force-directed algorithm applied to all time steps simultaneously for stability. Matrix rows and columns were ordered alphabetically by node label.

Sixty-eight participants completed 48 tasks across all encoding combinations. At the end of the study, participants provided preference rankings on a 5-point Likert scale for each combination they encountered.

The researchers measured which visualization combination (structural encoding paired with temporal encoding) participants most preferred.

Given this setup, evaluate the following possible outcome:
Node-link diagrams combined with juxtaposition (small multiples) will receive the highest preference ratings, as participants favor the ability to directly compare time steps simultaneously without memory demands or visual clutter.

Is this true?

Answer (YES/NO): NO